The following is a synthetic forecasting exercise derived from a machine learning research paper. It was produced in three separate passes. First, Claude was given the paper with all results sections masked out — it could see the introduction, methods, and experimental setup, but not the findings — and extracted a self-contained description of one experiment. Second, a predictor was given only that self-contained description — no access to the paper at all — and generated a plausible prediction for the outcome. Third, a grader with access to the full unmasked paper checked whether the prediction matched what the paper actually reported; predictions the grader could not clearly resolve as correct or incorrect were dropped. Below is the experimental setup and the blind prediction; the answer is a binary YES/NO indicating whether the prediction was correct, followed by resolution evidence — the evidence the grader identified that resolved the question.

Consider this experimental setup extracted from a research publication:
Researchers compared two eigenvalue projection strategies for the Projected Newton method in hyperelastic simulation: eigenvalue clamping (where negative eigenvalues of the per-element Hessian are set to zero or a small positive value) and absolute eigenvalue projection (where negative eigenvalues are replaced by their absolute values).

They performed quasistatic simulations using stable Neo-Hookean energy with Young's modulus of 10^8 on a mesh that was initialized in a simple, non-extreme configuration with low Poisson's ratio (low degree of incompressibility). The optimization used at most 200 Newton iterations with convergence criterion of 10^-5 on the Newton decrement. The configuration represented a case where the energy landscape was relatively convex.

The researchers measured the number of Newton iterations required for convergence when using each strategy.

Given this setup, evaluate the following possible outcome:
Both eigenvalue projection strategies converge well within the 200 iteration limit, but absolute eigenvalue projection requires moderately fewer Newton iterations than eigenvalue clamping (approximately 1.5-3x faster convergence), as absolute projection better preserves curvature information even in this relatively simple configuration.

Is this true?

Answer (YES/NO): NO